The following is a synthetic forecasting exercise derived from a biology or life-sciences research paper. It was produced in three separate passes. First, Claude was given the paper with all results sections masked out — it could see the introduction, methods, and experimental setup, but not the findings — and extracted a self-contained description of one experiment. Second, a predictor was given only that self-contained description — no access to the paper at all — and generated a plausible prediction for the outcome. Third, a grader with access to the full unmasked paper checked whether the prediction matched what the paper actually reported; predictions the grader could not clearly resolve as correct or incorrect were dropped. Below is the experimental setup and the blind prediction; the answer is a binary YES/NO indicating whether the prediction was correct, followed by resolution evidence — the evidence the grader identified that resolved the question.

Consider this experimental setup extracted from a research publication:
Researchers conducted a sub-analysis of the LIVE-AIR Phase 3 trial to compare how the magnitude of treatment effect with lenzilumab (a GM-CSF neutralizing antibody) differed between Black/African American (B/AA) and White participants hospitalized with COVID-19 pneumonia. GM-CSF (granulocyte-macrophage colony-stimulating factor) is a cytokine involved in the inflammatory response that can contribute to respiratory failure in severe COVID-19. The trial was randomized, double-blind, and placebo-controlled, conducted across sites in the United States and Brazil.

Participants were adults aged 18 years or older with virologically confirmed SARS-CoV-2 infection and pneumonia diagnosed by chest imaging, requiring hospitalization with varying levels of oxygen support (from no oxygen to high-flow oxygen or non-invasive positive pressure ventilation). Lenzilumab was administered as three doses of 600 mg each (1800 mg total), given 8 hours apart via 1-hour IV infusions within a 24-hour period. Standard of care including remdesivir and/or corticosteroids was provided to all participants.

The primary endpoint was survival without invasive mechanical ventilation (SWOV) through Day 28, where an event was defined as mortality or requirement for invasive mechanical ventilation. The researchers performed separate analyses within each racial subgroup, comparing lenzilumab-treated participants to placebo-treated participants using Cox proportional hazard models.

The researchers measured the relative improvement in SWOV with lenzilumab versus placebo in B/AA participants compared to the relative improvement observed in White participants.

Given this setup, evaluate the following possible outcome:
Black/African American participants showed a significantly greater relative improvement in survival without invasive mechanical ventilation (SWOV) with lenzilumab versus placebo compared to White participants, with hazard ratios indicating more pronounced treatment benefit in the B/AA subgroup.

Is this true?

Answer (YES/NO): NO